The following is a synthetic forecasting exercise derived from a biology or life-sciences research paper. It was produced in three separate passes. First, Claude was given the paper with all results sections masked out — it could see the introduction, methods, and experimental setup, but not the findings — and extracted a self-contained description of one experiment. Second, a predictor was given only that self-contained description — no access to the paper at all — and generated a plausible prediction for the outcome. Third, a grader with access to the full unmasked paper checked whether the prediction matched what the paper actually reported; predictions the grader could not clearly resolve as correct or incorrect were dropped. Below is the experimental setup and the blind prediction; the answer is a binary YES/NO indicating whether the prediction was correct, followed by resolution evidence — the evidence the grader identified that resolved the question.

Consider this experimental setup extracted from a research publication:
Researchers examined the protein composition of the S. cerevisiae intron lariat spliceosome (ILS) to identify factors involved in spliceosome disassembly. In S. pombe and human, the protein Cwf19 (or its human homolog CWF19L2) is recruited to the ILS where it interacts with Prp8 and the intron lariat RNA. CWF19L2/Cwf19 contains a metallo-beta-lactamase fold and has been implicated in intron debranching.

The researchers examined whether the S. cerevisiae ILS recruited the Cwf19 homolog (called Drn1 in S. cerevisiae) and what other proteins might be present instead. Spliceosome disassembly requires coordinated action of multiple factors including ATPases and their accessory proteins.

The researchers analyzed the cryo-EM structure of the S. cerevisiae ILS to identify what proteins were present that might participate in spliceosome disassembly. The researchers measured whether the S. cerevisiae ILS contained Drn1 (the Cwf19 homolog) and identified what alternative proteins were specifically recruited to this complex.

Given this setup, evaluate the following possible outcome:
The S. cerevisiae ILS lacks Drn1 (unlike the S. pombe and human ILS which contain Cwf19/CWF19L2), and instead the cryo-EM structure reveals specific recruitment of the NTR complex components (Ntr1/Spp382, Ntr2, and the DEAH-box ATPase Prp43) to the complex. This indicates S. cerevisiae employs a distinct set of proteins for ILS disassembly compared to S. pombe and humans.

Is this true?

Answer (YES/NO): NO